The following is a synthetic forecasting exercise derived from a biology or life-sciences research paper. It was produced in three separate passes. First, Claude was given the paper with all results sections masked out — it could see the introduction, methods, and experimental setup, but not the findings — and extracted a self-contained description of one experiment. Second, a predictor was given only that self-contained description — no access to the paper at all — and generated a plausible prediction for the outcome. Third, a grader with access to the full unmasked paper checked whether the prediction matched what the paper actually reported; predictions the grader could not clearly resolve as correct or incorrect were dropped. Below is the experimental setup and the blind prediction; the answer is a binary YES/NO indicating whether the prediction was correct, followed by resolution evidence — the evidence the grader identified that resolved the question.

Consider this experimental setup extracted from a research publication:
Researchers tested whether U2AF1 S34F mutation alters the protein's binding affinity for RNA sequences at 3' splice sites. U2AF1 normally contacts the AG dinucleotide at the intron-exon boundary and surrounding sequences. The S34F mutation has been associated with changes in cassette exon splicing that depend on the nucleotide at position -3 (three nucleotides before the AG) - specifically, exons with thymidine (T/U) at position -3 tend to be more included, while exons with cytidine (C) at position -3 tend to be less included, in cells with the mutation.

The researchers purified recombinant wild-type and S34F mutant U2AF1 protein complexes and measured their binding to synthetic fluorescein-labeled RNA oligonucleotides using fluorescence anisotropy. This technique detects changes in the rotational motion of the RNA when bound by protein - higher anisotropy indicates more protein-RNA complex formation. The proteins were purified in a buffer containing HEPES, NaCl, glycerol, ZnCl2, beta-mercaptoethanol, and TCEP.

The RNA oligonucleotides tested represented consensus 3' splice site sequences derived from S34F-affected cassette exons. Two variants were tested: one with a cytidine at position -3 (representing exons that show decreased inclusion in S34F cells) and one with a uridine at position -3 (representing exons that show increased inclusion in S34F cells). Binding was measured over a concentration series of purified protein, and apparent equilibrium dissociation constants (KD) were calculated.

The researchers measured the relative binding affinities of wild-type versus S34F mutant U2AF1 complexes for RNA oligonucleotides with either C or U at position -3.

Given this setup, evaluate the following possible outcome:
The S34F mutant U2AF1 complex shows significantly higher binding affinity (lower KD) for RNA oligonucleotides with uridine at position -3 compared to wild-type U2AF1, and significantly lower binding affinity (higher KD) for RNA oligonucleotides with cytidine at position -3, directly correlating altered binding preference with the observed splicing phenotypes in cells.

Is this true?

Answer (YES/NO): NO